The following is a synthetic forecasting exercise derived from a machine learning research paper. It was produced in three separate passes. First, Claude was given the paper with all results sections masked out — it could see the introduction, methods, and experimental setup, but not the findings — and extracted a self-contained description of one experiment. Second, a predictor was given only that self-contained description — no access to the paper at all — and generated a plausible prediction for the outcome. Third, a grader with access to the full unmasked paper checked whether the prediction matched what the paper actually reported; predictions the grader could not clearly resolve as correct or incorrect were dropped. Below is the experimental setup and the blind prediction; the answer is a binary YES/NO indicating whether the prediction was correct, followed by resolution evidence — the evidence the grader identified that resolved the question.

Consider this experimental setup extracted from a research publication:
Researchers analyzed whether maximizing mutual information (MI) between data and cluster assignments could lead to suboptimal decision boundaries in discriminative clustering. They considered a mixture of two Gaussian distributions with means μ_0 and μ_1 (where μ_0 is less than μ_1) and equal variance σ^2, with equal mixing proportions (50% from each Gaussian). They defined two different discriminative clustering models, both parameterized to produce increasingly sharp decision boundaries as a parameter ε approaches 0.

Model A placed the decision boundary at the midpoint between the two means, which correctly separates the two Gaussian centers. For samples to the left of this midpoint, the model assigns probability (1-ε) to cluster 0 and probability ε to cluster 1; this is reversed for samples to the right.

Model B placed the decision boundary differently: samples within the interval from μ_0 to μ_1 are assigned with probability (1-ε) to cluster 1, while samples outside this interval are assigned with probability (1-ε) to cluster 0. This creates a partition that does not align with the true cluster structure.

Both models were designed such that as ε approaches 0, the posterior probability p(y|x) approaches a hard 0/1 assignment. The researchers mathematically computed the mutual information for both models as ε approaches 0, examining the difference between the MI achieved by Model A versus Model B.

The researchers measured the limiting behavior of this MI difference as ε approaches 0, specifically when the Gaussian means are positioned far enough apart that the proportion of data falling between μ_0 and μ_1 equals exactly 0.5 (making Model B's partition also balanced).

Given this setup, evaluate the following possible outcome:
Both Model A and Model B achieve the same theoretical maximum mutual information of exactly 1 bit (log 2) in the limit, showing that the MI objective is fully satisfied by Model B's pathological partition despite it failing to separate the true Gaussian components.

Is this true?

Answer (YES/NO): YES